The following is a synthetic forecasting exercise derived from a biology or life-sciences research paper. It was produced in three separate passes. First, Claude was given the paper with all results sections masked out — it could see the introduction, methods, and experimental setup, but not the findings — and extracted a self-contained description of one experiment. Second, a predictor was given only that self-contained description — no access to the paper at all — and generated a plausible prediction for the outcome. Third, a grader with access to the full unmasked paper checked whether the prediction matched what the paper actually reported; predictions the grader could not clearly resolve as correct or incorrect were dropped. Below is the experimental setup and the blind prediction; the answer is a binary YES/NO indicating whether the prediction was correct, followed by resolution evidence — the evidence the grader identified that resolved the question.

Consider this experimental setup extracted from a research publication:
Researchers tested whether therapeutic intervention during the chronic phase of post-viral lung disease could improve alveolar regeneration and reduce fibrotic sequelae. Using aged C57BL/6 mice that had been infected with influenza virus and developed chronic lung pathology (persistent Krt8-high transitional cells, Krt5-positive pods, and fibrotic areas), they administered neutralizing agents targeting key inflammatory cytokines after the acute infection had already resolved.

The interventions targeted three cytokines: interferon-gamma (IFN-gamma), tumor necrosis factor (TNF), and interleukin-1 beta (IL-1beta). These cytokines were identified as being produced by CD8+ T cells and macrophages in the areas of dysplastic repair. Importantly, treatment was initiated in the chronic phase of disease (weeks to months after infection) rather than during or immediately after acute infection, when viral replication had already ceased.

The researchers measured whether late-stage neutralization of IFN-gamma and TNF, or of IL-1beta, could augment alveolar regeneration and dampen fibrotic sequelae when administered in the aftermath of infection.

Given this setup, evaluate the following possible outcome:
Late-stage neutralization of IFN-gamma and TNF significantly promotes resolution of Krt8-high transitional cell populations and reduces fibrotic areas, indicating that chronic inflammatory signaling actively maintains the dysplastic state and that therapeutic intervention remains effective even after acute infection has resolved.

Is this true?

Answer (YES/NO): YES